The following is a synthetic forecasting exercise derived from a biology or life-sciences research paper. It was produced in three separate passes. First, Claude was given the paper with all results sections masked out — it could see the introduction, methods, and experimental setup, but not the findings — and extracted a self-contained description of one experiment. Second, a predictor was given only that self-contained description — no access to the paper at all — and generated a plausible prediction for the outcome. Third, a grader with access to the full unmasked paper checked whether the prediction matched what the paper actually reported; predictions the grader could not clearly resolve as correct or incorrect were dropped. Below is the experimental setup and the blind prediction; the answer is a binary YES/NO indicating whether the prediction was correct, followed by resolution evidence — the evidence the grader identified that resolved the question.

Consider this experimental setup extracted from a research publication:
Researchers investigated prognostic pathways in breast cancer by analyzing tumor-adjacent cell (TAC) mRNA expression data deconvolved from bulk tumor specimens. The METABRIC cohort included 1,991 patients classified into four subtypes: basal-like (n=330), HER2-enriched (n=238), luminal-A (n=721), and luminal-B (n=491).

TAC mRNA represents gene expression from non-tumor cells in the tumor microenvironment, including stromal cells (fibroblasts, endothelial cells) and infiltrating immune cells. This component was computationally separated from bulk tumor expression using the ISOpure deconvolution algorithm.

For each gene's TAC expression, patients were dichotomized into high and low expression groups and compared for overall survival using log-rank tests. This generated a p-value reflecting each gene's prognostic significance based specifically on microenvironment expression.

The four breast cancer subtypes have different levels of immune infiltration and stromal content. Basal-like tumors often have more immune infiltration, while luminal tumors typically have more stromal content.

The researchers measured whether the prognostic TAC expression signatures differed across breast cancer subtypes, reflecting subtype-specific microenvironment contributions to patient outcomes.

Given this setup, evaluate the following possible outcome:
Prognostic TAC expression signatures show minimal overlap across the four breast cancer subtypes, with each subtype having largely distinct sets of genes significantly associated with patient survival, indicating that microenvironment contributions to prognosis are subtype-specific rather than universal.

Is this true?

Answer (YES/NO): YES